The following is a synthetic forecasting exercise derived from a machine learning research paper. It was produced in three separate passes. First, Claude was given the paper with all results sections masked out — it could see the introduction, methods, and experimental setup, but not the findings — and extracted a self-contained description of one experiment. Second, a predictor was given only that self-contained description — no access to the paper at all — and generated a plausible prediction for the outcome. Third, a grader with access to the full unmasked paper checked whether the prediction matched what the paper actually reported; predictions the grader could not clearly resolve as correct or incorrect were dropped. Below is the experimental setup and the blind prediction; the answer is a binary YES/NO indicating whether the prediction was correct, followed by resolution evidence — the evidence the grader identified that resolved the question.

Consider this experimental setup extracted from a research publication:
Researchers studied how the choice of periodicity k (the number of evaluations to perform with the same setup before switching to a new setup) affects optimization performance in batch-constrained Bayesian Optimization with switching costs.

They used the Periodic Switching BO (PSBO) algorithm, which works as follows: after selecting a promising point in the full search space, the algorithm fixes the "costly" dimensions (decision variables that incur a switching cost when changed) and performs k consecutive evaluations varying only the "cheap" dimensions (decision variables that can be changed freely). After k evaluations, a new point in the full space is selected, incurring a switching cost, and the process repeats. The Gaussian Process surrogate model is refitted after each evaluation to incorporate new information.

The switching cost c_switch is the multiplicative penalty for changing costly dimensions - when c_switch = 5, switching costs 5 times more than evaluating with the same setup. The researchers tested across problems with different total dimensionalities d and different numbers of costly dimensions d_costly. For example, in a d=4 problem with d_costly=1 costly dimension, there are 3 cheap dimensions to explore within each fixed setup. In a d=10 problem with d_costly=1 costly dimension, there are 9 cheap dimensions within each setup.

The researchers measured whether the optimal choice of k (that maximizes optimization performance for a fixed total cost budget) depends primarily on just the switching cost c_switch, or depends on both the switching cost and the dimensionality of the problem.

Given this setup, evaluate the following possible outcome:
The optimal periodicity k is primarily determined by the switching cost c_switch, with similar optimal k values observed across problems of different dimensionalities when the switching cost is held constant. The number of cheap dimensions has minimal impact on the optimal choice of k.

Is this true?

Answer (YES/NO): NO